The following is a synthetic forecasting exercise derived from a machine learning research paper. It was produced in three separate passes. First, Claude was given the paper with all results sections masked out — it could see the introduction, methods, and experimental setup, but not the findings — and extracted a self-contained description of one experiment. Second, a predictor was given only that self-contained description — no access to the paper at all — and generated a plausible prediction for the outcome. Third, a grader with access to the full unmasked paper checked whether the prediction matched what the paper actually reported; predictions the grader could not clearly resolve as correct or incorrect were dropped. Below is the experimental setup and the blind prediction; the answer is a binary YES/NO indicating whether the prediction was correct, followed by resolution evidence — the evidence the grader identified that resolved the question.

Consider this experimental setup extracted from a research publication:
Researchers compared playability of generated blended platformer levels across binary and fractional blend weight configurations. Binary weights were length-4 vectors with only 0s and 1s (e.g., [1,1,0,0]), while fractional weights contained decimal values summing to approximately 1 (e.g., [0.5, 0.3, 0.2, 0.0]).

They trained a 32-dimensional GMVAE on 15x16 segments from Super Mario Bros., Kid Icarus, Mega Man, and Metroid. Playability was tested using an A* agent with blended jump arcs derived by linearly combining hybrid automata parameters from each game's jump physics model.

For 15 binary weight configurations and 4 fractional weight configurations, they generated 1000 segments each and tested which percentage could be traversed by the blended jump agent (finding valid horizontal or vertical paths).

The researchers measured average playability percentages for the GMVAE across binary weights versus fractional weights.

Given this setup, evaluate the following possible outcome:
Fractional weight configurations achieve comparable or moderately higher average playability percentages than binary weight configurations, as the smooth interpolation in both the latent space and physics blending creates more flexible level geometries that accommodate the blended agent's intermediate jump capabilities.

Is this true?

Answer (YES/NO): YES